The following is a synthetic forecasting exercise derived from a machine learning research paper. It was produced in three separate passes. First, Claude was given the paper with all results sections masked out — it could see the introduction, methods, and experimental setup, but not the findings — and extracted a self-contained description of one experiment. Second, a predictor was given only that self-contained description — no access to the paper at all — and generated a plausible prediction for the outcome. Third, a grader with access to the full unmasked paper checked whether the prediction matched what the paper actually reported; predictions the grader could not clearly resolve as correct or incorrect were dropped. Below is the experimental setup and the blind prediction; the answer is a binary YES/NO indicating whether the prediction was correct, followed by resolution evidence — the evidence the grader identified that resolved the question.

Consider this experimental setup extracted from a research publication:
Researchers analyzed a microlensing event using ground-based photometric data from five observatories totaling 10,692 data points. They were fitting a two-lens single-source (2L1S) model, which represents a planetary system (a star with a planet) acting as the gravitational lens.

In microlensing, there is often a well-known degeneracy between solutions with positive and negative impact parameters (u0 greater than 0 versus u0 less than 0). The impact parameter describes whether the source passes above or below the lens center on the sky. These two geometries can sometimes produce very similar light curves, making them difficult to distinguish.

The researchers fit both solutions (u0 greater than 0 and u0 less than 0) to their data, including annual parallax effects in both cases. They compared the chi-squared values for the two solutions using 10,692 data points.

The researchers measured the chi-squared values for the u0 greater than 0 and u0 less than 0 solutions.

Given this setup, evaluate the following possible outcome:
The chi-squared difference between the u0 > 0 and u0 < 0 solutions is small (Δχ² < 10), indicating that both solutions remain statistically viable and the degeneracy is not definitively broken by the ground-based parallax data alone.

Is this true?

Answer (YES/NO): YES